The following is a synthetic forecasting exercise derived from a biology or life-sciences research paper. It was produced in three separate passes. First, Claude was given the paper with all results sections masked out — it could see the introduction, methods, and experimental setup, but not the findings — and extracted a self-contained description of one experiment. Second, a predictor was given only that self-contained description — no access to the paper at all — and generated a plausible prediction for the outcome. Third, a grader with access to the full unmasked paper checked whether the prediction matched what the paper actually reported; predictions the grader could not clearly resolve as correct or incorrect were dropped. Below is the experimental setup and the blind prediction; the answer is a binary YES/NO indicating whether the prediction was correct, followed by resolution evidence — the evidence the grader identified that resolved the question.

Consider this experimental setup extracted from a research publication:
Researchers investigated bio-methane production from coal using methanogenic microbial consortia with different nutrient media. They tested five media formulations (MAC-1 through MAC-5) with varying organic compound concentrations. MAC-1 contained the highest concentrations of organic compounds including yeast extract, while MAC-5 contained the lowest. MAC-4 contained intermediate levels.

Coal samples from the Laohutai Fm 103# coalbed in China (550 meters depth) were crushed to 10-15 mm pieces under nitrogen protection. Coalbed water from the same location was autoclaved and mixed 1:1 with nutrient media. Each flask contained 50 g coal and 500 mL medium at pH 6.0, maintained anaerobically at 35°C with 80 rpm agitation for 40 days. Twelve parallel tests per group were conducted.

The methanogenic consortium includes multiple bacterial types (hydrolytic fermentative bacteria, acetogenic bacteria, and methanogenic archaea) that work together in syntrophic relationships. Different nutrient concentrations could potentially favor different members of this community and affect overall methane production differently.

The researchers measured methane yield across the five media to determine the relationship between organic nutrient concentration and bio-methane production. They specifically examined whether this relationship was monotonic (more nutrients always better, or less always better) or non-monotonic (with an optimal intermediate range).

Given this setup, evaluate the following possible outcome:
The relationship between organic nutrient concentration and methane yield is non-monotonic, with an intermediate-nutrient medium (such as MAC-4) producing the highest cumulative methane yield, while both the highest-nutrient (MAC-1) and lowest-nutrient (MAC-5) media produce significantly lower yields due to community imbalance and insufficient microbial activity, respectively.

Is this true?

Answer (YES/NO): YES